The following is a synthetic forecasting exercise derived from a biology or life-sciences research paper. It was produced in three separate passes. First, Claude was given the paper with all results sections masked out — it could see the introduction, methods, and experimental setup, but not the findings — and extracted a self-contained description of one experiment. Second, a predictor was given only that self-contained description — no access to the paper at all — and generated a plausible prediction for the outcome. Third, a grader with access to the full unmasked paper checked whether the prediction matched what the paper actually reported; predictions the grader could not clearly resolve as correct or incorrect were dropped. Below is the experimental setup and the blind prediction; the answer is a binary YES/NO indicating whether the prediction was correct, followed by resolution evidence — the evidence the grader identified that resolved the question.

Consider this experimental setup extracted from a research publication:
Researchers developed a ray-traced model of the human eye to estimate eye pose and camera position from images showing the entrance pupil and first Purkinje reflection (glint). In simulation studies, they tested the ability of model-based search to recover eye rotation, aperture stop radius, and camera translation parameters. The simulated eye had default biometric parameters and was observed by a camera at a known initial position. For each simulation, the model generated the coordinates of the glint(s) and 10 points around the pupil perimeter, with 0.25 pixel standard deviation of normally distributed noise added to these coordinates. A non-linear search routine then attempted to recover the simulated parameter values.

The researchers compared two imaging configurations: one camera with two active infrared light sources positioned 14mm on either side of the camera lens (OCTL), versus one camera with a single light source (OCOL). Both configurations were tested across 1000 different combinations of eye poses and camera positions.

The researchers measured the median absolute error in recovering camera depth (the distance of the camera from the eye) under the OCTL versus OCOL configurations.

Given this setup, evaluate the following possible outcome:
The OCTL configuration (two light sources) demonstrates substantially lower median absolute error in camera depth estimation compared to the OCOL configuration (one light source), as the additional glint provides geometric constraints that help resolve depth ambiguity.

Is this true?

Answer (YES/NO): YES